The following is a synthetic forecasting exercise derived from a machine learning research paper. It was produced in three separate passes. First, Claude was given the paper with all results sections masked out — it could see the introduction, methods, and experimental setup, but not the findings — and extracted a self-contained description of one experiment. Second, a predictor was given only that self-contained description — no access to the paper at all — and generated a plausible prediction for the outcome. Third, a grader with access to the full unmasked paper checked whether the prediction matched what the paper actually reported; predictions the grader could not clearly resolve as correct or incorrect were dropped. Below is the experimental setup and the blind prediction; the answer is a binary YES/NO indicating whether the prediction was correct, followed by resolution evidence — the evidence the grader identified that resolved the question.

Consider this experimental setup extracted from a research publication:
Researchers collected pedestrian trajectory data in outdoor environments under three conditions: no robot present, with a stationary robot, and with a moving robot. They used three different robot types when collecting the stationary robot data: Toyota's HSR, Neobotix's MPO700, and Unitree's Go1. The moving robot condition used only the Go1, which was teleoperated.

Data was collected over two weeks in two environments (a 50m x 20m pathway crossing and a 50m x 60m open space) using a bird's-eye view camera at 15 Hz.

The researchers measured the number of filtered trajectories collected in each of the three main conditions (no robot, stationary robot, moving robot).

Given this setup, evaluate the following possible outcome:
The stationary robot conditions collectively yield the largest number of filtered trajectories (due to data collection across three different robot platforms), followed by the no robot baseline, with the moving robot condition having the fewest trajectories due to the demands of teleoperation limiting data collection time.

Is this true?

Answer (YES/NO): NO